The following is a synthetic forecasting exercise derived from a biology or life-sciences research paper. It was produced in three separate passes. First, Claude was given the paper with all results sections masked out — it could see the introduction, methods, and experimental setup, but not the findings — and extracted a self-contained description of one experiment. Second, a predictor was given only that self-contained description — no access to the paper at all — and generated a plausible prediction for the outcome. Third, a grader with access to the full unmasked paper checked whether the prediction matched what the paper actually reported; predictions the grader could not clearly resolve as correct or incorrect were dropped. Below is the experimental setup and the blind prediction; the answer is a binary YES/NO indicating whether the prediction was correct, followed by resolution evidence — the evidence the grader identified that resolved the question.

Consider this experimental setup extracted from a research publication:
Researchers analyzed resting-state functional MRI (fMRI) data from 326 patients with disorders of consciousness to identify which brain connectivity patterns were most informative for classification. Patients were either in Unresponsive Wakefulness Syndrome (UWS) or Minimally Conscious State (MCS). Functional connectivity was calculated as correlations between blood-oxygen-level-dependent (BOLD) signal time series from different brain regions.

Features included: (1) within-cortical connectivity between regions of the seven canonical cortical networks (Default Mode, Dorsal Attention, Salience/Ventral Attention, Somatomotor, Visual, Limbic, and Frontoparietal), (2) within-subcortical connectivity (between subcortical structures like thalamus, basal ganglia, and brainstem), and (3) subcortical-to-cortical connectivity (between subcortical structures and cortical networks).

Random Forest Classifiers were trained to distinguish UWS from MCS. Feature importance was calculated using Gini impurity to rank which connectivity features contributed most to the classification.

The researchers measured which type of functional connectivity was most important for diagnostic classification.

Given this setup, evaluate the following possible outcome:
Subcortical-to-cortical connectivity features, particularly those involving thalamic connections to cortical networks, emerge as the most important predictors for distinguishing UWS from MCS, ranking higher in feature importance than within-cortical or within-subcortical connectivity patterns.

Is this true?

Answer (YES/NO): YES